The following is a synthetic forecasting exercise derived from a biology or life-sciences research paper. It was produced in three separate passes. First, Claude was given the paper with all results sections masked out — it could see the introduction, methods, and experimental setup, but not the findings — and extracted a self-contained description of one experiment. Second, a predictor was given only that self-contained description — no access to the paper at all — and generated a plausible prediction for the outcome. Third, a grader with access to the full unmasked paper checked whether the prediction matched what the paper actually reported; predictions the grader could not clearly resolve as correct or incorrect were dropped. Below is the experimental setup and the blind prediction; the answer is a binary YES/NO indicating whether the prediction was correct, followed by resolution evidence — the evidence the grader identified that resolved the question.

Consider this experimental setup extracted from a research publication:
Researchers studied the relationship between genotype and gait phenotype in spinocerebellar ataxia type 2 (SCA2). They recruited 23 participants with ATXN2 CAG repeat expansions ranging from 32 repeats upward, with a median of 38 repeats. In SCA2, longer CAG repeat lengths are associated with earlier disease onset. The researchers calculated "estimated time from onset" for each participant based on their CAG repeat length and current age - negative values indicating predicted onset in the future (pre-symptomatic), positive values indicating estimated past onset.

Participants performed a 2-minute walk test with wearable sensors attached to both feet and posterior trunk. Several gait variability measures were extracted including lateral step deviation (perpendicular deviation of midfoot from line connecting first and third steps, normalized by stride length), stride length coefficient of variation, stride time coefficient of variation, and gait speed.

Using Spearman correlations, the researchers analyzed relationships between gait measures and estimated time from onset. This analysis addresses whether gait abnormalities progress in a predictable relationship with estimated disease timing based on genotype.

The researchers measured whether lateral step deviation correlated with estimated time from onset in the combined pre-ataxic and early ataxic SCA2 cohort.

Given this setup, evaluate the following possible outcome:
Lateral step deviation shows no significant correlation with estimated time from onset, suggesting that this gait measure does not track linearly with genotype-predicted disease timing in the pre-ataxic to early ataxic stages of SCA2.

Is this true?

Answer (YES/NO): NO